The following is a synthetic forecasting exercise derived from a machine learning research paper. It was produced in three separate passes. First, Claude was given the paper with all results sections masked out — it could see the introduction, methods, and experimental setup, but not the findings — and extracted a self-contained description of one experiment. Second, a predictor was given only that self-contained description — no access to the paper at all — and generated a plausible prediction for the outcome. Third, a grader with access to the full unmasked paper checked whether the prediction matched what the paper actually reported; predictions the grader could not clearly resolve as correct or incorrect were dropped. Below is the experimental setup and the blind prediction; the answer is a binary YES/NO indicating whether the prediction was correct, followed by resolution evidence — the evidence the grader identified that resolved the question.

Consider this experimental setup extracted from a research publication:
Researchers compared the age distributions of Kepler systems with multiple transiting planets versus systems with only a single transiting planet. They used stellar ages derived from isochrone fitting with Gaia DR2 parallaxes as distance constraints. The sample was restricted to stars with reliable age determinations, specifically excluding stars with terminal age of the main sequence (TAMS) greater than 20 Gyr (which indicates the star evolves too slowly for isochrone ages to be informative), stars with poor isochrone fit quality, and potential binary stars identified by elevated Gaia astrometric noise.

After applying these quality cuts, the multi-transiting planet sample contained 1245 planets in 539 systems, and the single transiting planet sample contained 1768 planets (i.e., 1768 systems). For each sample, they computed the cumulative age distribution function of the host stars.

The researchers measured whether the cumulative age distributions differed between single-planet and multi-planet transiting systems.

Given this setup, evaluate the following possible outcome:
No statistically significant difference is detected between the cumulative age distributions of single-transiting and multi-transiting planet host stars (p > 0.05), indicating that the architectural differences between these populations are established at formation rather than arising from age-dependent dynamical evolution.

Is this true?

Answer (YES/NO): NO